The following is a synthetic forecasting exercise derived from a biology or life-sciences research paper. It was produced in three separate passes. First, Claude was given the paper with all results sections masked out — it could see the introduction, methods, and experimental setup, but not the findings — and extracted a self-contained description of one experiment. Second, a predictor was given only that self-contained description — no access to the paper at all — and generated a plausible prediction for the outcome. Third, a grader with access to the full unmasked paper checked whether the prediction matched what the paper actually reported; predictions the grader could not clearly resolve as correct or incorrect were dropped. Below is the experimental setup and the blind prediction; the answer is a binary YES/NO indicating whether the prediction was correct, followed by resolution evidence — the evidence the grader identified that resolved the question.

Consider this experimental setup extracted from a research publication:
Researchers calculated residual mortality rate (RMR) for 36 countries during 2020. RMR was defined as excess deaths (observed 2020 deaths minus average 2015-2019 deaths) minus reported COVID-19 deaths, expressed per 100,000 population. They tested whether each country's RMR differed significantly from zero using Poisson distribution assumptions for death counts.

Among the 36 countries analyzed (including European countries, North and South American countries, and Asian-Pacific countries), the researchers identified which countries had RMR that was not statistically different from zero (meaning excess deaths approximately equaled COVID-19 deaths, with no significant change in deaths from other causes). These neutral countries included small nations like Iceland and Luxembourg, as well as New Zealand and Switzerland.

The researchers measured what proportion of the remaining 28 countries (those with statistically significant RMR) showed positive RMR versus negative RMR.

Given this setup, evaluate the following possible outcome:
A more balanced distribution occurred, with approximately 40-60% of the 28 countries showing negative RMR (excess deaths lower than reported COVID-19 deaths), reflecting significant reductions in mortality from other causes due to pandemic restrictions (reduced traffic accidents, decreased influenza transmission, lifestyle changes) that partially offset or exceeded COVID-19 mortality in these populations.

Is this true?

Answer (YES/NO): YES